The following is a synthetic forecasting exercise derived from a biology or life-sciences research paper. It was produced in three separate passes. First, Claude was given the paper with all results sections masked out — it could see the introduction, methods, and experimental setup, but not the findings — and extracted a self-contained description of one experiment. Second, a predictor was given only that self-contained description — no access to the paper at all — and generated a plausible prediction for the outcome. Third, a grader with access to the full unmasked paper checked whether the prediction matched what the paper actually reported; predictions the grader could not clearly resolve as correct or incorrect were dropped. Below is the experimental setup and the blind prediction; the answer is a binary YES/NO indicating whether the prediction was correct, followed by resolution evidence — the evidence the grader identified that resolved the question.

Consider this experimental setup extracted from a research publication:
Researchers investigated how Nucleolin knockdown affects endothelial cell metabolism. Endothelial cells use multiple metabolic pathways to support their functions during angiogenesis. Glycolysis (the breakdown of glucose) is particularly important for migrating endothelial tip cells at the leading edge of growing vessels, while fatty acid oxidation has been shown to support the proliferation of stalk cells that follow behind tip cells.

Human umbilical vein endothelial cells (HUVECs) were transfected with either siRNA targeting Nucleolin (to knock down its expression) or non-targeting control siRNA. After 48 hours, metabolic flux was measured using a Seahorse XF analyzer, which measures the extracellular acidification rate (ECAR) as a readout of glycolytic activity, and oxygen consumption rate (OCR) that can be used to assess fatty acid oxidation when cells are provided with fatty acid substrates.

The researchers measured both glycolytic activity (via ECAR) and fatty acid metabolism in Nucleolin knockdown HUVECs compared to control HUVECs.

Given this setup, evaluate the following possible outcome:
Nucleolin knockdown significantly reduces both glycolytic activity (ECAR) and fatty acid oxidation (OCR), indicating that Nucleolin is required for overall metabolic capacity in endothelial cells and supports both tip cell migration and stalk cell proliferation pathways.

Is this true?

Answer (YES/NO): NO